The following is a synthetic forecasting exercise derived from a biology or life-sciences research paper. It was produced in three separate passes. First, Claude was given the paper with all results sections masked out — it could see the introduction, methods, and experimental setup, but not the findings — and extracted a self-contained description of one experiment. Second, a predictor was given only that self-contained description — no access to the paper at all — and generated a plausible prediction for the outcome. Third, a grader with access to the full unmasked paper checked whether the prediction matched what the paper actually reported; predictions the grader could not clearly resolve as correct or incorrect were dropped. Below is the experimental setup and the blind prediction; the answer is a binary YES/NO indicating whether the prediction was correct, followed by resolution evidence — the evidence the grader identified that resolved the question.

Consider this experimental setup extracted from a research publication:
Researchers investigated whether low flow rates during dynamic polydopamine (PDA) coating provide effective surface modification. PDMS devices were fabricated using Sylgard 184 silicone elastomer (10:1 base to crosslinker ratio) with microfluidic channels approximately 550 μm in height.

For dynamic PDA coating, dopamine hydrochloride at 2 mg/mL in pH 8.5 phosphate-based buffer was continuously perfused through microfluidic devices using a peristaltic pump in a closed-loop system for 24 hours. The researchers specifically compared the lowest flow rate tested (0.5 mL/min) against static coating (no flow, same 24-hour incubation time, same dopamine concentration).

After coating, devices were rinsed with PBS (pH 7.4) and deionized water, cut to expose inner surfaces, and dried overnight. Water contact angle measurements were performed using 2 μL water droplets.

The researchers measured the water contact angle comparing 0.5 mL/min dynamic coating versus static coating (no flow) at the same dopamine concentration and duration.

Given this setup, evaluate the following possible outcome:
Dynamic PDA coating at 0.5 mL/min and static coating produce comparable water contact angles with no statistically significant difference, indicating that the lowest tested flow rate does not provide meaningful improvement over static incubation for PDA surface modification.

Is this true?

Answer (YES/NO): YES